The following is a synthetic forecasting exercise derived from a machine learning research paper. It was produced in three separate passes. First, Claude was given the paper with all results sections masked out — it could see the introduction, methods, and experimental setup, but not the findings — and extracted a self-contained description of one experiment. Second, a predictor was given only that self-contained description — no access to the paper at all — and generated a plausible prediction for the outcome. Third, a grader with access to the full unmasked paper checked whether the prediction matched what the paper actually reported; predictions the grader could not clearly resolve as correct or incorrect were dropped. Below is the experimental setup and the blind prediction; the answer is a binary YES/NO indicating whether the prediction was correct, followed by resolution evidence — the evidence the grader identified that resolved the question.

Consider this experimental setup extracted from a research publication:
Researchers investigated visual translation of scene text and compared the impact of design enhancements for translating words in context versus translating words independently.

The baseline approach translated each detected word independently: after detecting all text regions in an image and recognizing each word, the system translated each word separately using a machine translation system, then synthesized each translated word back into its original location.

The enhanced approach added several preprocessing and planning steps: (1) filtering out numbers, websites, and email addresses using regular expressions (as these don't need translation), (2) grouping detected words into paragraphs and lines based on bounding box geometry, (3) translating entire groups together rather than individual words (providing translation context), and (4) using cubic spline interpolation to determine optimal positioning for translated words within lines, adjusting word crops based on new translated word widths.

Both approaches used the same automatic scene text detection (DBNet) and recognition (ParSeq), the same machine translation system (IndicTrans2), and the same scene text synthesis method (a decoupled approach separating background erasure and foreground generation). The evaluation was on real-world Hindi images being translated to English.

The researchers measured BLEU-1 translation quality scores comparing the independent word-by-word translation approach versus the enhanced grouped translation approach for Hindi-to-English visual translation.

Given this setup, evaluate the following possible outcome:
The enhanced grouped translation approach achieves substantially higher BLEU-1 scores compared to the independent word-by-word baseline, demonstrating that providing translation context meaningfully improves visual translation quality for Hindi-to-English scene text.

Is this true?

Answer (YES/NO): YES